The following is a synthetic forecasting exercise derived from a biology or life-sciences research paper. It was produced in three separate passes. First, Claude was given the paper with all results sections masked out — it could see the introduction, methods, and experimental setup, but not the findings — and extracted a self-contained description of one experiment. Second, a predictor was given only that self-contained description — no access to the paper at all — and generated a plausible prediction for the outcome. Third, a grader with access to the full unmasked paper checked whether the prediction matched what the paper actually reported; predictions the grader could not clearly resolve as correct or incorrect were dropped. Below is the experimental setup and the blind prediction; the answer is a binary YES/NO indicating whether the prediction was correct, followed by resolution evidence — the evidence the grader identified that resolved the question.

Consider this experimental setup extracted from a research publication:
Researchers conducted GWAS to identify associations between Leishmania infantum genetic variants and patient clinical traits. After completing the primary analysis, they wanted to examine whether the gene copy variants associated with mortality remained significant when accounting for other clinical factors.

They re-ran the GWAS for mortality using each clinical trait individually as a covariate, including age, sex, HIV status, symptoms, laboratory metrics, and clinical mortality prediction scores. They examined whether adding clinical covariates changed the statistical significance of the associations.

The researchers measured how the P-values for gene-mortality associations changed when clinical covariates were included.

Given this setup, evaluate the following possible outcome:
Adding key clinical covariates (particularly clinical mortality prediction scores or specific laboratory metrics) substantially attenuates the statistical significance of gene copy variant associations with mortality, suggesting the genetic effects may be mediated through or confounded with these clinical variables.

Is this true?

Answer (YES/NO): NO